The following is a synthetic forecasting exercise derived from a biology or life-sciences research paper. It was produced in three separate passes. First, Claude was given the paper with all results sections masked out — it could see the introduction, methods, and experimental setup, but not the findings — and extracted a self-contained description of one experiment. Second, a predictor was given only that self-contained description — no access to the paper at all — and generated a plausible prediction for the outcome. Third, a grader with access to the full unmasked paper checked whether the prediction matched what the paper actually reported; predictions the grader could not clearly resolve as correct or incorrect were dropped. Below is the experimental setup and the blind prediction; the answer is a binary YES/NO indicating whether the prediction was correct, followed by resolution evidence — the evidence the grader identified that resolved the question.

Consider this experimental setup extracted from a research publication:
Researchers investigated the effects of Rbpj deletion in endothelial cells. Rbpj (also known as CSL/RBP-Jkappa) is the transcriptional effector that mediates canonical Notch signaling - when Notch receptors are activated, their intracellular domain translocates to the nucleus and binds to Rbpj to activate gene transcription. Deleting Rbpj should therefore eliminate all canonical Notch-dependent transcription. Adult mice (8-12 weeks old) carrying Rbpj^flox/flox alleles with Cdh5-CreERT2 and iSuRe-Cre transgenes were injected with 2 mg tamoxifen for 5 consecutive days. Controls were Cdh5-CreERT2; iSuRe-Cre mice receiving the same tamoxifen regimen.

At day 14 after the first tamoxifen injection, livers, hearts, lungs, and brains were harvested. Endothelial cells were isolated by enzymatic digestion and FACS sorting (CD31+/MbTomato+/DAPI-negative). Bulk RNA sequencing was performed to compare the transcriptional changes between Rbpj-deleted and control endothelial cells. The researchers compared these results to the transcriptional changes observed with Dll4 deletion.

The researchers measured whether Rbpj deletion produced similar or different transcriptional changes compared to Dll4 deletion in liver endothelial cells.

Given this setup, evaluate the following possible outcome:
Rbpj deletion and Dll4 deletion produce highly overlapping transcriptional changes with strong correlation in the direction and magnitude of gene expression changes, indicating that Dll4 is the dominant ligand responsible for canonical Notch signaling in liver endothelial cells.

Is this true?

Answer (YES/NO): NO